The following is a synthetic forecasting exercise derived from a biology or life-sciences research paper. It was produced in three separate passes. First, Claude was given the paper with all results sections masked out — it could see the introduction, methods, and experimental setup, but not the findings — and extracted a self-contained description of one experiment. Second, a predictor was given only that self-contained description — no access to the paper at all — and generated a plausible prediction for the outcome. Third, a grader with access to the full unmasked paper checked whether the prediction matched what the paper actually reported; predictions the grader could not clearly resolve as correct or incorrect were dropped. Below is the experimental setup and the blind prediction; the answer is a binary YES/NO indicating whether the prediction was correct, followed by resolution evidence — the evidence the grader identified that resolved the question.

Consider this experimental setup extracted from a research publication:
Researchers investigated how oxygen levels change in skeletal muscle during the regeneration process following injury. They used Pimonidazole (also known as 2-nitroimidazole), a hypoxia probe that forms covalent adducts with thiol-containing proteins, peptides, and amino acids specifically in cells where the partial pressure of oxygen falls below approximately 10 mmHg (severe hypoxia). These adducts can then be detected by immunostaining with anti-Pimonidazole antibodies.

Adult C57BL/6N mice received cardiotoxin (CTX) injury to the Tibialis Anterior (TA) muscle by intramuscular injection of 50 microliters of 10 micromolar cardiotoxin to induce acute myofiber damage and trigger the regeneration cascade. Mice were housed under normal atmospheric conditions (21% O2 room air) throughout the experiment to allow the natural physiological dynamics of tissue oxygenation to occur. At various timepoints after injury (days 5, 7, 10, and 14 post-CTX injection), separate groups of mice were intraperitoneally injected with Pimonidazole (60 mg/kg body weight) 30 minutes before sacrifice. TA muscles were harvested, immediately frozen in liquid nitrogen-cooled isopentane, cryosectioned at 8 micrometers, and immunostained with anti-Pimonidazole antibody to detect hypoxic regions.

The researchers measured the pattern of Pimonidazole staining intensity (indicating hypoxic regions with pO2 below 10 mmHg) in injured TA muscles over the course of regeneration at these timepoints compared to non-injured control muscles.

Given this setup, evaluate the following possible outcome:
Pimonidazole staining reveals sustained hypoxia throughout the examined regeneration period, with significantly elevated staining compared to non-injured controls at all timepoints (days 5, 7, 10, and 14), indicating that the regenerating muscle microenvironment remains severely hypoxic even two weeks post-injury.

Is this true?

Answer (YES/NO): NO